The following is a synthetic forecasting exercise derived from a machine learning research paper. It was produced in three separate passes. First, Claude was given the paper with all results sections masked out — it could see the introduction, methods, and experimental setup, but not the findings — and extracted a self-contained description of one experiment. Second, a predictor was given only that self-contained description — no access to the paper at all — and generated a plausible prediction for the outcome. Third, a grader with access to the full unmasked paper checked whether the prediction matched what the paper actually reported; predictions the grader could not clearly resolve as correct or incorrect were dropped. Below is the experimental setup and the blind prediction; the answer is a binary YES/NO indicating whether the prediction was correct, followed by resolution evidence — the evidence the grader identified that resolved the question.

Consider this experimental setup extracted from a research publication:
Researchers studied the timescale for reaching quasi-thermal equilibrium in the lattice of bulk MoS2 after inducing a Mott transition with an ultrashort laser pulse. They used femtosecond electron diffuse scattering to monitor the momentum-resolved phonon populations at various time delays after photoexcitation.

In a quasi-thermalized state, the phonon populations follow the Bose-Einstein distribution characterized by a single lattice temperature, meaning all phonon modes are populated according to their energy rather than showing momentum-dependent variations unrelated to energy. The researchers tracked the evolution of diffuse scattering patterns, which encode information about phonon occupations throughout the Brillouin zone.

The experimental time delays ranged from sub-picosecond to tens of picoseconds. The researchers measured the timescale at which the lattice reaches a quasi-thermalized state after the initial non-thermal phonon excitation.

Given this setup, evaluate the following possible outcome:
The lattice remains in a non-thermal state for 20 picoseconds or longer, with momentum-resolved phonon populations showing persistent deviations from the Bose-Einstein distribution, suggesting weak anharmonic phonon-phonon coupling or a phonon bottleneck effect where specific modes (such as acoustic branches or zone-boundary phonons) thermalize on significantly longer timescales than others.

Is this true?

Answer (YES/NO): YES